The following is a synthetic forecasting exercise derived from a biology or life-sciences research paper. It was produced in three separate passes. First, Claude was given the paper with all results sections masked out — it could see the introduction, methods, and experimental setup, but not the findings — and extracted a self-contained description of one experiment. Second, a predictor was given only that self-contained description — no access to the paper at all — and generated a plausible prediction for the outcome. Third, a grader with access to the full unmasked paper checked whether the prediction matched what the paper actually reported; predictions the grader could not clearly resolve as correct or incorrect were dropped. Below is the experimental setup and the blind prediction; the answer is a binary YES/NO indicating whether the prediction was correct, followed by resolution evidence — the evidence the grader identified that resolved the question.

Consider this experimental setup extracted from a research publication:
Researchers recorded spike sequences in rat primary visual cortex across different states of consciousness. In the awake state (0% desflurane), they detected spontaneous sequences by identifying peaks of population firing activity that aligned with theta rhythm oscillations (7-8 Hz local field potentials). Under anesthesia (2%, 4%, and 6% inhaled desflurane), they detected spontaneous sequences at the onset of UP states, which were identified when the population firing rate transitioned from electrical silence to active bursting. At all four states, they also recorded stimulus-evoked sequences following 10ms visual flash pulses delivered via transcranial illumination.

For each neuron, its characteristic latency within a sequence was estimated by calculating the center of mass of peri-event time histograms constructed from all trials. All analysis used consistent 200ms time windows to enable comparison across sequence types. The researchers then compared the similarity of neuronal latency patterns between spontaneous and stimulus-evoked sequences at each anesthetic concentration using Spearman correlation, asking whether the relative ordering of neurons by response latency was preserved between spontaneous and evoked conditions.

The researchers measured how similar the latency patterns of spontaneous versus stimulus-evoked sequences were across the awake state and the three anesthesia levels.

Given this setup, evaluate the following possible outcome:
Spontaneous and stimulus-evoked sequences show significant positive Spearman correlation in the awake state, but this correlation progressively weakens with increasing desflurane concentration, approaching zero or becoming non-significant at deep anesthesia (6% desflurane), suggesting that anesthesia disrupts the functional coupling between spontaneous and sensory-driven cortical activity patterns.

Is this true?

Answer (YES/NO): NO